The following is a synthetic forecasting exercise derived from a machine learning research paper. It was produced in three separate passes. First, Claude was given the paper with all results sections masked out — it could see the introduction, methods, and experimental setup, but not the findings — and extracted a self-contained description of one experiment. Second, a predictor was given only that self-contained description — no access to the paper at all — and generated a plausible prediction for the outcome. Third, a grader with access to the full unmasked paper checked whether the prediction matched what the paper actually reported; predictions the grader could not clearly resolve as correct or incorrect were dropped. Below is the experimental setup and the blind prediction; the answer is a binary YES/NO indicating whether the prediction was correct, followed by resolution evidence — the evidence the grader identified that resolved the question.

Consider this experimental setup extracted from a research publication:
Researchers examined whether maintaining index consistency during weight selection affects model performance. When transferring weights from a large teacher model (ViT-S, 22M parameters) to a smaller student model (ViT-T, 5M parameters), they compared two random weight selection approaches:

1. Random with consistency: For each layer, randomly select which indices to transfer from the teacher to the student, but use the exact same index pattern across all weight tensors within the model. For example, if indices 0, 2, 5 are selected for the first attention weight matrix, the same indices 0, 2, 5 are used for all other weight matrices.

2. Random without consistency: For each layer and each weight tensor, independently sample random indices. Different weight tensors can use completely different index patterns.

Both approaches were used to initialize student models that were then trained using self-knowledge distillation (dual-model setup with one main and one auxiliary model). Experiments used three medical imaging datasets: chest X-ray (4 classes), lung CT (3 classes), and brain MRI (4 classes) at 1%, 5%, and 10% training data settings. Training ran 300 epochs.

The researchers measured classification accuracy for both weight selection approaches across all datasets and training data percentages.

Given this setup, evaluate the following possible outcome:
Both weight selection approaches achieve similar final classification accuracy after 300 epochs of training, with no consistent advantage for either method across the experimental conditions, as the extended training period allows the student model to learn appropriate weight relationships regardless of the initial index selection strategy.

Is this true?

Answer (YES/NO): NO